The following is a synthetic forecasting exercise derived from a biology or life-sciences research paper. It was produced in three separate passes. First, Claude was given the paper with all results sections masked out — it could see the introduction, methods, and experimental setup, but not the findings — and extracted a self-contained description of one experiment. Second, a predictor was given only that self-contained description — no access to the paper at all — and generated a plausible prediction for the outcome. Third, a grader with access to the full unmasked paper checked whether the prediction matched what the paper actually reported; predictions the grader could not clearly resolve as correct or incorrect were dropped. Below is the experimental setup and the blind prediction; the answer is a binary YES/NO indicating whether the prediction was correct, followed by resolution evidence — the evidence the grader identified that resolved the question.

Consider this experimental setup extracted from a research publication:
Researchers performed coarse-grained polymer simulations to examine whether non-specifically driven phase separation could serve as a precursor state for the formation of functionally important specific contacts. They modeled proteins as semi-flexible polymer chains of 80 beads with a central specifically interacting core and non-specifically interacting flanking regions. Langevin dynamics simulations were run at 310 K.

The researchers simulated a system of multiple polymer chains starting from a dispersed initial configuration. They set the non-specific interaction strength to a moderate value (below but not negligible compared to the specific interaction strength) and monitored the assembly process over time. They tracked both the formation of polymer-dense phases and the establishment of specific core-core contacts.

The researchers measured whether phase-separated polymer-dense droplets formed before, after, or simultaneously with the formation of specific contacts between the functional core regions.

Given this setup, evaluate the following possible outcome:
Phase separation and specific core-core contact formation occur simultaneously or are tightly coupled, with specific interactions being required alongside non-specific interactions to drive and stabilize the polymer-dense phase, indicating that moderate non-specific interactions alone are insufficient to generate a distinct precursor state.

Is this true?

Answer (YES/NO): NO